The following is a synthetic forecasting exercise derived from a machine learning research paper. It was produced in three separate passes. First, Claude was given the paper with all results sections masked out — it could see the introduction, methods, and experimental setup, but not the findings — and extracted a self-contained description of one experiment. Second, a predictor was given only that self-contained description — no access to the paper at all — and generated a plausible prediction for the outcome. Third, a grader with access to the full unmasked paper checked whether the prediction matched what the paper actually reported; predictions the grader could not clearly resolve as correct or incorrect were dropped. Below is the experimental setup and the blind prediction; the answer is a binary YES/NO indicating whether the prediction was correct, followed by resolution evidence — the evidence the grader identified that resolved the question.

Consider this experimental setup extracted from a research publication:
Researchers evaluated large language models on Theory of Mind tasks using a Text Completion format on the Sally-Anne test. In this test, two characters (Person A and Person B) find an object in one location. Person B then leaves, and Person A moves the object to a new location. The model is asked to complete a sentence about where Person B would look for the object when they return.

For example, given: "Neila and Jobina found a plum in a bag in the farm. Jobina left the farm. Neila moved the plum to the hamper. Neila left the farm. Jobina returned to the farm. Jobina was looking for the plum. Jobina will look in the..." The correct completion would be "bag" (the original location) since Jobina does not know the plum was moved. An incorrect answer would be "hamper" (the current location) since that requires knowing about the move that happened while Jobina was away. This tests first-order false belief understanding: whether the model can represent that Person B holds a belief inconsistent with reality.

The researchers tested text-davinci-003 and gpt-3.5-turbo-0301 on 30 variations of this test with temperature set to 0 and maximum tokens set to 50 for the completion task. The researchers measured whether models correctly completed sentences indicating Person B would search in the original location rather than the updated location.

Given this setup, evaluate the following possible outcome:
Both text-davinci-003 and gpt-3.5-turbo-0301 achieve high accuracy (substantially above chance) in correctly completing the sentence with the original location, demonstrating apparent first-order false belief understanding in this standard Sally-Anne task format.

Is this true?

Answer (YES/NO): NO